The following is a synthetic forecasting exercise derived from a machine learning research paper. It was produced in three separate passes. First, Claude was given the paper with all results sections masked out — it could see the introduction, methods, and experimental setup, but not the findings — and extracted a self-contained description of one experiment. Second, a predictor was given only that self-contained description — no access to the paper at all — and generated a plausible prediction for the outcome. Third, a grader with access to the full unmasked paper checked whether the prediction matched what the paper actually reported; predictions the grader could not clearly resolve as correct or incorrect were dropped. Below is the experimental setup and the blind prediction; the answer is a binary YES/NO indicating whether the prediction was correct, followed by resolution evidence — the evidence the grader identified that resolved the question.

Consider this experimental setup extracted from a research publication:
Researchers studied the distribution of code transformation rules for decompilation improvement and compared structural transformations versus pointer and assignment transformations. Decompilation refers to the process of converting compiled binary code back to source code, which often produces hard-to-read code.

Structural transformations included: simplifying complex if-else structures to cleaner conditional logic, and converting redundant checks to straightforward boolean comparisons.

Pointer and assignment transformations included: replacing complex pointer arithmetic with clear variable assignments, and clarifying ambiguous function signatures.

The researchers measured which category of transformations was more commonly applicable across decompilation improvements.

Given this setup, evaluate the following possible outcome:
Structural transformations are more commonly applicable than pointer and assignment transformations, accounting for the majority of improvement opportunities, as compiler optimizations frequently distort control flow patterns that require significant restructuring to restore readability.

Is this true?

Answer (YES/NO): NO